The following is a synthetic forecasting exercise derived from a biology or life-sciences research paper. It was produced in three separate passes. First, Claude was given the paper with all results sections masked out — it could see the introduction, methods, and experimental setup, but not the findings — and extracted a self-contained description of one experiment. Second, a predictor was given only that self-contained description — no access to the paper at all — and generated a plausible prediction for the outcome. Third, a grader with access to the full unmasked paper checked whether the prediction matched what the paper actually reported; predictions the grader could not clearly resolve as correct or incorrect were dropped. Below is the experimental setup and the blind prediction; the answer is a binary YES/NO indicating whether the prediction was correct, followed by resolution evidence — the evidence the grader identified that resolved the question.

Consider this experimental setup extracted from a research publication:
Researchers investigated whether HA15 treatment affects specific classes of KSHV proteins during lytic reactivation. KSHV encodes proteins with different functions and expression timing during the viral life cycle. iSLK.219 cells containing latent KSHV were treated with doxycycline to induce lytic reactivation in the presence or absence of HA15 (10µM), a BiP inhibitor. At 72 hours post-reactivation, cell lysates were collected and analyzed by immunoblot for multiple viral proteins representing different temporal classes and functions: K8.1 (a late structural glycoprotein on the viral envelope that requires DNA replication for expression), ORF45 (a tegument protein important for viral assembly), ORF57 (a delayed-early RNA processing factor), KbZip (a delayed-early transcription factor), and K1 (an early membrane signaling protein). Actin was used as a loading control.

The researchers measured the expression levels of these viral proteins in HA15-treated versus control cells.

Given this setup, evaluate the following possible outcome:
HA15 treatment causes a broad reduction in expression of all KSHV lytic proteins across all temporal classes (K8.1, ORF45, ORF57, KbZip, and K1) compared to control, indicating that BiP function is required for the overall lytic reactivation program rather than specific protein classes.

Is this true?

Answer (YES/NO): YES